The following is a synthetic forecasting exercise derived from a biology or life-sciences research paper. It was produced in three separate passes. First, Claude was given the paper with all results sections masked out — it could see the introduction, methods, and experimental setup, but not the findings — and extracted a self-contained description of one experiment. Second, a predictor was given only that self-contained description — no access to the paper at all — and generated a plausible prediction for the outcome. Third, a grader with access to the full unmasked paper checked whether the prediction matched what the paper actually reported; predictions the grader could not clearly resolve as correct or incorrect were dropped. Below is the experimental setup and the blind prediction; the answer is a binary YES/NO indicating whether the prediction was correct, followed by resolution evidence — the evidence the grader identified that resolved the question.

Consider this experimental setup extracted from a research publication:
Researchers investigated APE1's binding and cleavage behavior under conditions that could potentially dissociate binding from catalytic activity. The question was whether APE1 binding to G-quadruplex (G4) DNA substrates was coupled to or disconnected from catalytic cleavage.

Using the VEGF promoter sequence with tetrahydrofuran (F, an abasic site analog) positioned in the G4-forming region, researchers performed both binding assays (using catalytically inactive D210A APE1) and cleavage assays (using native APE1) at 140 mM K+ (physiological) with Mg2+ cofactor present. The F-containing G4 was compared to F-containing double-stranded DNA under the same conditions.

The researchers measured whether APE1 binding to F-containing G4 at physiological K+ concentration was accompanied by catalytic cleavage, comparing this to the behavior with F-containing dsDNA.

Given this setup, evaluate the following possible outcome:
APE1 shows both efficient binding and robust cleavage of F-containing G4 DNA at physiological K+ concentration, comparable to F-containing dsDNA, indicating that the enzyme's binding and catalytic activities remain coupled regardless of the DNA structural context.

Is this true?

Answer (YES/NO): NO